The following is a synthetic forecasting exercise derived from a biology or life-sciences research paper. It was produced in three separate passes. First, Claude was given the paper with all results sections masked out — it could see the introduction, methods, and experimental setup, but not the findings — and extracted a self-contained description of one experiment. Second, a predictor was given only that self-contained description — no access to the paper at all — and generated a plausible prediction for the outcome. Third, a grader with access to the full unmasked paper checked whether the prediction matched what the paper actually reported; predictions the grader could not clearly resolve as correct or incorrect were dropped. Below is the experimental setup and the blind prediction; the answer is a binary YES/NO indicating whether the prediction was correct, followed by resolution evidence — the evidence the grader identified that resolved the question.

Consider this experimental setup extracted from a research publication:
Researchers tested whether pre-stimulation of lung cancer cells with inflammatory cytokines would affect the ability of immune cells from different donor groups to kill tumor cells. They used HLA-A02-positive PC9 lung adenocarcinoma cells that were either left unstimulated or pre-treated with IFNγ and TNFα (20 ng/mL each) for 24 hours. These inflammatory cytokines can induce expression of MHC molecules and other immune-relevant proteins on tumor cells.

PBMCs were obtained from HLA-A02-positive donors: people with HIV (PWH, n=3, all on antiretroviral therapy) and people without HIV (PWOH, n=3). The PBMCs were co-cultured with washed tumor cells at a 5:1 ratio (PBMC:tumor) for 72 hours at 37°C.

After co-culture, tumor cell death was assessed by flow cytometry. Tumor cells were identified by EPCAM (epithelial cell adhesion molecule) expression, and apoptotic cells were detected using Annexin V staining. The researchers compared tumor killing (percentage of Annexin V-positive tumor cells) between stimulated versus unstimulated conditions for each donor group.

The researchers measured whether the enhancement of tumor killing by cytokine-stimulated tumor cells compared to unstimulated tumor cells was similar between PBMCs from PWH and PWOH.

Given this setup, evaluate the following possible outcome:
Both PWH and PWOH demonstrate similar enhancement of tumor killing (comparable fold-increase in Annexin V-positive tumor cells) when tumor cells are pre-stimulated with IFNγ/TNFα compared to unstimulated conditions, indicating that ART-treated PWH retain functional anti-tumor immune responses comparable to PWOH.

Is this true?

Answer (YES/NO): NO